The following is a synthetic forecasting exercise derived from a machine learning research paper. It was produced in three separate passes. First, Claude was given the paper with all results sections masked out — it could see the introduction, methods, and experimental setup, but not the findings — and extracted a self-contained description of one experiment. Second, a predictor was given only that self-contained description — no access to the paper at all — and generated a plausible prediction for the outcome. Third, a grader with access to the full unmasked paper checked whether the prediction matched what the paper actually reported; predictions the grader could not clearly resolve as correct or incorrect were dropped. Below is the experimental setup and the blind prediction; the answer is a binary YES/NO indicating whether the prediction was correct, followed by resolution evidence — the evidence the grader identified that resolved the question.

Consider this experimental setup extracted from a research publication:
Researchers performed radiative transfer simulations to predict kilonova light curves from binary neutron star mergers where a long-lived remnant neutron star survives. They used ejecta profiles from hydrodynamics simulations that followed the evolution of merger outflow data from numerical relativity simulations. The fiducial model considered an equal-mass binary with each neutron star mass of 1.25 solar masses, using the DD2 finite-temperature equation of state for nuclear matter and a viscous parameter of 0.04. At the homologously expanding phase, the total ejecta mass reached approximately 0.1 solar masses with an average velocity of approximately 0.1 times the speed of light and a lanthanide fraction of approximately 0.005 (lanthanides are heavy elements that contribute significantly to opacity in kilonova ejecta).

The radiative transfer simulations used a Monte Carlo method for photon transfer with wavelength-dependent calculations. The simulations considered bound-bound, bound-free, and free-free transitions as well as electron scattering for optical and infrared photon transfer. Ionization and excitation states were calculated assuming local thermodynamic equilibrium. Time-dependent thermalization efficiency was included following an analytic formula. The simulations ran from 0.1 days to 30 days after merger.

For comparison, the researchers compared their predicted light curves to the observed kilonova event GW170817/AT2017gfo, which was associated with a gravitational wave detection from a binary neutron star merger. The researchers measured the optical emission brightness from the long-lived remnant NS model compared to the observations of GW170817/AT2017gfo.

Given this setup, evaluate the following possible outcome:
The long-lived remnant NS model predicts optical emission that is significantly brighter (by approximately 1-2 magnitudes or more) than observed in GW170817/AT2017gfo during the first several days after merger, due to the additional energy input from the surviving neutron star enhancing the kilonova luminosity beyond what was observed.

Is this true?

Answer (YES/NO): NO